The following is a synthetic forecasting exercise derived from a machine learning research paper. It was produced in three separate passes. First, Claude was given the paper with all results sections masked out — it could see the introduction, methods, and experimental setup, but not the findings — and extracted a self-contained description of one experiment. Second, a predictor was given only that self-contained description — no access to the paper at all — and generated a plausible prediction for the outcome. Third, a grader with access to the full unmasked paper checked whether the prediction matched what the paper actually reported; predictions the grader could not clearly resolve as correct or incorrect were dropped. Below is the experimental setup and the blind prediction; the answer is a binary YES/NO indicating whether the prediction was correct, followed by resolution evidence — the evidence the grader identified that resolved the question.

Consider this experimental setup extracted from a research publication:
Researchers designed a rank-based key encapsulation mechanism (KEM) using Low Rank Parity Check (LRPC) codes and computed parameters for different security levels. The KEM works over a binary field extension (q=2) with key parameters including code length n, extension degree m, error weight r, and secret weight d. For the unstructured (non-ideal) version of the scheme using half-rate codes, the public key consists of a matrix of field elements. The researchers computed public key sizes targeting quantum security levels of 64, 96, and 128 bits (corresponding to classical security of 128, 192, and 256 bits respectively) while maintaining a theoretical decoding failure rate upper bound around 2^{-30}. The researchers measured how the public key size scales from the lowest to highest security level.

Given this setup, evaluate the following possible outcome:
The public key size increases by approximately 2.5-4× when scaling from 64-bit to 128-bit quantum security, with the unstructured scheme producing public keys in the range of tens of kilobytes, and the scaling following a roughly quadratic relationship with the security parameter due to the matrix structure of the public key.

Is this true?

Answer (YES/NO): NO